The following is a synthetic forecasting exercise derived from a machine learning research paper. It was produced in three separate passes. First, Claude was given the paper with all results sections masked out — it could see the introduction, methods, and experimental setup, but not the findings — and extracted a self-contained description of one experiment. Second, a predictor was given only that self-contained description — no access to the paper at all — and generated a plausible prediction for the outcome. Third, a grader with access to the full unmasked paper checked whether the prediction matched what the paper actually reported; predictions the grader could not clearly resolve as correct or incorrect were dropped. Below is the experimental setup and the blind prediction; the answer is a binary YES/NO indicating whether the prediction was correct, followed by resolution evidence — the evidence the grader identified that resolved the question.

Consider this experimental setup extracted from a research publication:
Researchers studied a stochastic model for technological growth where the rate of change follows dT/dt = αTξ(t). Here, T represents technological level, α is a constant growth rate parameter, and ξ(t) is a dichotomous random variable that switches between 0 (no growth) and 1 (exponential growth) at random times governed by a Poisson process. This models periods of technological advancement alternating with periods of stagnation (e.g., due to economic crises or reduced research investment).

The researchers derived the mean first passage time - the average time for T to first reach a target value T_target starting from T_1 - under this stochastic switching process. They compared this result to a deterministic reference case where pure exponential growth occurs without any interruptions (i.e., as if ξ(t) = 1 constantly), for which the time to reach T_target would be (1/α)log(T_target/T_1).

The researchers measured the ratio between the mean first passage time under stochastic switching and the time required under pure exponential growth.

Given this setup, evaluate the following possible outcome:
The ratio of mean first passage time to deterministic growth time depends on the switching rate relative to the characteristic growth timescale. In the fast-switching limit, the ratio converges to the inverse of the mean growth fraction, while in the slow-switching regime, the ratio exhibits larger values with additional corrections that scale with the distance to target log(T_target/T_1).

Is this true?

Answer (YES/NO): NO